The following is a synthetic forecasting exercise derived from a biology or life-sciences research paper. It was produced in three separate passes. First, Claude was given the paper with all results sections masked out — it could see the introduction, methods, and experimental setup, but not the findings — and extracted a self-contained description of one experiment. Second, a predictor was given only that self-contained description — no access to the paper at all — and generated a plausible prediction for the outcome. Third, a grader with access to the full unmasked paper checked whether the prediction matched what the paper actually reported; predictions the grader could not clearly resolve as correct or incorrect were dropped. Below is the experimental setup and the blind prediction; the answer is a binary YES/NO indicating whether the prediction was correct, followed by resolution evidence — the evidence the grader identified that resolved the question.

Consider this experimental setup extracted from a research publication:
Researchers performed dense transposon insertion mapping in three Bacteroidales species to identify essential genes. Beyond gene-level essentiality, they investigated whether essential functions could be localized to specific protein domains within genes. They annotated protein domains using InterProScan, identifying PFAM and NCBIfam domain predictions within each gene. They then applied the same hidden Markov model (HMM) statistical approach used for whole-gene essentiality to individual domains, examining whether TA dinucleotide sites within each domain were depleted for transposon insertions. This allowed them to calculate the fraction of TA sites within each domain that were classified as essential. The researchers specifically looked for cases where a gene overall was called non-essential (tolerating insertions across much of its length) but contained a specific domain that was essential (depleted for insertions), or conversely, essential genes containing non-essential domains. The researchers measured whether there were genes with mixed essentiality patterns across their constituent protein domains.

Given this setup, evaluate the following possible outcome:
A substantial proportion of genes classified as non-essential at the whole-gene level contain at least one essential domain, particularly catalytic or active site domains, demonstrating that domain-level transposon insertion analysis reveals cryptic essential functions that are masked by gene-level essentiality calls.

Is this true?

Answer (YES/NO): NO